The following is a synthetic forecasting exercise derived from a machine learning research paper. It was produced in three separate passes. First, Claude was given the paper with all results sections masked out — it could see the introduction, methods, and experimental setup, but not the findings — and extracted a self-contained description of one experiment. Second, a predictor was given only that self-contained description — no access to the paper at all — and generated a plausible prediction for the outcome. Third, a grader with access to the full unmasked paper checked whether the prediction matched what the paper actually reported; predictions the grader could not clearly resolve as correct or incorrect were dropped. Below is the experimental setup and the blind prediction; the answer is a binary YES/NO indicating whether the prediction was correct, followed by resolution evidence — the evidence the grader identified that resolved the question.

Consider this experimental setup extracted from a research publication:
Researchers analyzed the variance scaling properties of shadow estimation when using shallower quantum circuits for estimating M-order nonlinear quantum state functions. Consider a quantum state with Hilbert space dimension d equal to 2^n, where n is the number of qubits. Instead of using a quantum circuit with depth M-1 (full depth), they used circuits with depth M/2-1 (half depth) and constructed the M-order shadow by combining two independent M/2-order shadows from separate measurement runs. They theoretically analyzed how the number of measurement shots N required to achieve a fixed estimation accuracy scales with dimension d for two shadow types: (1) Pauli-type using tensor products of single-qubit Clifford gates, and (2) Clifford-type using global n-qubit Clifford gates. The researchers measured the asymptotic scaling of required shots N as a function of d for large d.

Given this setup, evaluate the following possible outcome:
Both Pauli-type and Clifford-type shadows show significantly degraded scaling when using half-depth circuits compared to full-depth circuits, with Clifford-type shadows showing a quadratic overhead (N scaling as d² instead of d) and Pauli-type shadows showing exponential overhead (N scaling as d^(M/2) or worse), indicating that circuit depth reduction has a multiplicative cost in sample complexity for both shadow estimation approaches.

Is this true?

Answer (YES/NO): NO